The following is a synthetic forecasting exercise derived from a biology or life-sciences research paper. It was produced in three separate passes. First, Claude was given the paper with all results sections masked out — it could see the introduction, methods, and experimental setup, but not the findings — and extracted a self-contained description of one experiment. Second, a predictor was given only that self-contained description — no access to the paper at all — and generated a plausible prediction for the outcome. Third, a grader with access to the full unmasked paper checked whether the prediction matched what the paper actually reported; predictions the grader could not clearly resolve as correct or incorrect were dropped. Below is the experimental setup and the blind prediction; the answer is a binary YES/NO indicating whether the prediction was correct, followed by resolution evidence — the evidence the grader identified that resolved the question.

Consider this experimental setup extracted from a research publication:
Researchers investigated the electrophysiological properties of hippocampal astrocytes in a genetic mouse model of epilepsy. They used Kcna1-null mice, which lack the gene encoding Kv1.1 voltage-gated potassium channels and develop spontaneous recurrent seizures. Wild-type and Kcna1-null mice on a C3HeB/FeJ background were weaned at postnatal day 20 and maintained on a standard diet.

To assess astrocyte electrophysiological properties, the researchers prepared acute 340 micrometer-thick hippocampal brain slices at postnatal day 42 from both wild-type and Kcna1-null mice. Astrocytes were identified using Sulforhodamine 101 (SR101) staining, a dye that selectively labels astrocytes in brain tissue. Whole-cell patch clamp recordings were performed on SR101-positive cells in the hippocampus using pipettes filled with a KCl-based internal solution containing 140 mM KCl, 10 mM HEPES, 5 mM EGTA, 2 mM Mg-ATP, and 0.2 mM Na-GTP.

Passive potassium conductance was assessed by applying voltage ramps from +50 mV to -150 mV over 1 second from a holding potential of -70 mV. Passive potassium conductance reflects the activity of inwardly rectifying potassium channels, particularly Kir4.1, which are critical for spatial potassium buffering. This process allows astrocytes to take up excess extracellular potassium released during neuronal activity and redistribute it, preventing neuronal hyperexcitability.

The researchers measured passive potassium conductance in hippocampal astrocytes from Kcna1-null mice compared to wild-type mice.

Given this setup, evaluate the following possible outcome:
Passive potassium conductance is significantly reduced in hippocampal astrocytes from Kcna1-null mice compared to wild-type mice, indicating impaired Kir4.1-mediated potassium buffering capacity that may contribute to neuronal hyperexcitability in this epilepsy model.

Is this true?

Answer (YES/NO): YES